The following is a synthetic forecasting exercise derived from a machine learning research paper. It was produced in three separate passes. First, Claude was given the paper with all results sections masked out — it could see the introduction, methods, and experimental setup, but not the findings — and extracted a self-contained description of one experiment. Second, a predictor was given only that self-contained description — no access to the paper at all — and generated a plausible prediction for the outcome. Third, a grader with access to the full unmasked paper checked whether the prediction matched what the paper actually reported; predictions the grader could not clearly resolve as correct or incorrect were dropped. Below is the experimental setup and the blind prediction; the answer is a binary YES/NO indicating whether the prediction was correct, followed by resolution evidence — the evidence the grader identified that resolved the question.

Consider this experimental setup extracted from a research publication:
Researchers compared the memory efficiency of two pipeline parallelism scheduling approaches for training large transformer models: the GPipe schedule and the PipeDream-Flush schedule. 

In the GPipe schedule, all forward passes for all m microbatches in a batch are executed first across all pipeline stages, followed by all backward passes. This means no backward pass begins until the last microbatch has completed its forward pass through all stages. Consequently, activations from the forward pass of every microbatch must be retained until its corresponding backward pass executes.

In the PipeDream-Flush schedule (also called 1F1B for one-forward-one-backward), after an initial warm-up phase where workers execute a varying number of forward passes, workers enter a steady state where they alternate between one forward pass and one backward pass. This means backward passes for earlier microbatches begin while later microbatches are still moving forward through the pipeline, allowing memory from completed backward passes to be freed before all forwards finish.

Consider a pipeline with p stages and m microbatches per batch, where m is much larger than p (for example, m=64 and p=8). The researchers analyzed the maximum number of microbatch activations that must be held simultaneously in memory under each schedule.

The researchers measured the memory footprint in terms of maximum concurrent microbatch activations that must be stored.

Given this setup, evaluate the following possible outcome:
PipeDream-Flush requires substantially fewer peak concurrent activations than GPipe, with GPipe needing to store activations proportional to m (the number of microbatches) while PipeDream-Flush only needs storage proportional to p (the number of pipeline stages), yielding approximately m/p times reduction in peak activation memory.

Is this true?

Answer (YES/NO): YES